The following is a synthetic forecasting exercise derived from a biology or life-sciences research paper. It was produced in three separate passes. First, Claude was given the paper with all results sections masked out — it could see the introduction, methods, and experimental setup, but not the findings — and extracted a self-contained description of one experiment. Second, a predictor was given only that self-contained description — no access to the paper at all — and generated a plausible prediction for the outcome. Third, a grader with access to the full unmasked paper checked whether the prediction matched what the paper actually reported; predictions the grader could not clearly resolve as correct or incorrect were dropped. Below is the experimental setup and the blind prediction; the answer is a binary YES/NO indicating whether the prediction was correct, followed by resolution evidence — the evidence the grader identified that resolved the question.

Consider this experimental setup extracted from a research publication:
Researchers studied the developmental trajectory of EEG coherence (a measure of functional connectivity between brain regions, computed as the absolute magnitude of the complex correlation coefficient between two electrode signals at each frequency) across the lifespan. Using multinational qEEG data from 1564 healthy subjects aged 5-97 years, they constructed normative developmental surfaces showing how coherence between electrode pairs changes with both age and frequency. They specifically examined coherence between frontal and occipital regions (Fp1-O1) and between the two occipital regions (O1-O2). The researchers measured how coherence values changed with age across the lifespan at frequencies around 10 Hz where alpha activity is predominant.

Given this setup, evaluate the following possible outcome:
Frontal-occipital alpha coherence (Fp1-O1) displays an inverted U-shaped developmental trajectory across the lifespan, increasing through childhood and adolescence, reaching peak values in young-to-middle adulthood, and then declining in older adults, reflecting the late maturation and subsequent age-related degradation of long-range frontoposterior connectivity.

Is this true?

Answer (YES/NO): NO